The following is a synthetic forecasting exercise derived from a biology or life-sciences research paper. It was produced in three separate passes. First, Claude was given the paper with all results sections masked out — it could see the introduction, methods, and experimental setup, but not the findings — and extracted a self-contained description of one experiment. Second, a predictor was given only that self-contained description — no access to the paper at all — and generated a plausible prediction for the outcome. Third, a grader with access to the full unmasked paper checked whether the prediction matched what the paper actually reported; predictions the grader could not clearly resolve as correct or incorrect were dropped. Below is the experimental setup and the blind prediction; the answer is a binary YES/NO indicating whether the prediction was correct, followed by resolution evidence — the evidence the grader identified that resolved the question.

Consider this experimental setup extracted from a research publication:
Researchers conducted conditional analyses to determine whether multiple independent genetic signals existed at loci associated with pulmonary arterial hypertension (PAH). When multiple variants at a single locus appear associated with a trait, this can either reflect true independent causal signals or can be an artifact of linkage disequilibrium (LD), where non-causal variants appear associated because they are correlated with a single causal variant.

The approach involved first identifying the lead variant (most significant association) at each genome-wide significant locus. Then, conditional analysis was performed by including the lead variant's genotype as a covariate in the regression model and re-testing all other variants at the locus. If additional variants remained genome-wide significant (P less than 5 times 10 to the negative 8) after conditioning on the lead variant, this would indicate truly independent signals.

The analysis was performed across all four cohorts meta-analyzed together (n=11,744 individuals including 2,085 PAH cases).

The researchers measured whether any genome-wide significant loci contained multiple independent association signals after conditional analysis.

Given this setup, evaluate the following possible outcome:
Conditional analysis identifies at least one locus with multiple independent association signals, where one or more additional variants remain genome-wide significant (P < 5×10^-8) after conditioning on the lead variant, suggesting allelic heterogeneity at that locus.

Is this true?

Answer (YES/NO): YES